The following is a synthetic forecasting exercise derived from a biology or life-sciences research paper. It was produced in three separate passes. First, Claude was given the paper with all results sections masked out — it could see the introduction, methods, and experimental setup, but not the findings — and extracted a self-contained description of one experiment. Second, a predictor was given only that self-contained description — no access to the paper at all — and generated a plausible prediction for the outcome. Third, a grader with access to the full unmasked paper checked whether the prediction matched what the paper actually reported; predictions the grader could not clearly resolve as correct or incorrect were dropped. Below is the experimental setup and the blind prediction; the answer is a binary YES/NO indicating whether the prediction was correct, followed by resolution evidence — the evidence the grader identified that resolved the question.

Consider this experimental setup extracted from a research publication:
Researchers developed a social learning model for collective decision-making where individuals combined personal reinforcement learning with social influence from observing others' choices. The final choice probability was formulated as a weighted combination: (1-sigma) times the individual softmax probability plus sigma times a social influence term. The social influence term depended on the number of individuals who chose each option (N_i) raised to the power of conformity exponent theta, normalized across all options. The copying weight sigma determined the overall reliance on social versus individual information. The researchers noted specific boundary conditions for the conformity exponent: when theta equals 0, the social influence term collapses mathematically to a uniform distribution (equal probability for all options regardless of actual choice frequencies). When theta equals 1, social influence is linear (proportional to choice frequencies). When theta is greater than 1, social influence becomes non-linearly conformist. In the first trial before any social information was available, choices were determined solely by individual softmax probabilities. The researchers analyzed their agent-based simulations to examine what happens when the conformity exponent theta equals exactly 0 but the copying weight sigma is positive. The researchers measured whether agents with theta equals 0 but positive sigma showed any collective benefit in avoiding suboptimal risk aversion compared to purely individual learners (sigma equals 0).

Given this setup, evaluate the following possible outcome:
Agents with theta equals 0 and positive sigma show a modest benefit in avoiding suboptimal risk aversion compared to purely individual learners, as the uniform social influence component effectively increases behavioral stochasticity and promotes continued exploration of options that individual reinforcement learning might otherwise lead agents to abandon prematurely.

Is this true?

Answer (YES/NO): YES